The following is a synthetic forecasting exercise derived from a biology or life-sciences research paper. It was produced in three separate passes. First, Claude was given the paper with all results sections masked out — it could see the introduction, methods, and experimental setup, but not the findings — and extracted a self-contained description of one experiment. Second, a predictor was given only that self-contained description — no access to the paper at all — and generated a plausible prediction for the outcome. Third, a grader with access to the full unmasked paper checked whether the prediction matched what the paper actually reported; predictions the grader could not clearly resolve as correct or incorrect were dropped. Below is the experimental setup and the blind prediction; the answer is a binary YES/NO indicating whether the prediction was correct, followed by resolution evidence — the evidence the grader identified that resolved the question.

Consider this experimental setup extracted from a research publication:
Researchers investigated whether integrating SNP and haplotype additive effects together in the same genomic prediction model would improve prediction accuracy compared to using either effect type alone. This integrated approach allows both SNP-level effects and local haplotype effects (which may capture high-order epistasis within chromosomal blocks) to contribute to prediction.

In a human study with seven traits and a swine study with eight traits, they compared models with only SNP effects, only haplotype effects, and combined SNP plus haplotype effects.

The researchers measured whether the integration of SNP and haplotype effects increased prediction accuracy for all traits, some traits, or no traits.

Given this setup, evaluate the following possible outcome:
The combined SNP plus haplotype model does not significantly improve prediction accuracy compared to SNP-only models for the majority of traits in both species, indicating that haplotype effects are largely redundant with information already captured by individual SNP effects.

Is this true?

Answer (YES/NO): NO